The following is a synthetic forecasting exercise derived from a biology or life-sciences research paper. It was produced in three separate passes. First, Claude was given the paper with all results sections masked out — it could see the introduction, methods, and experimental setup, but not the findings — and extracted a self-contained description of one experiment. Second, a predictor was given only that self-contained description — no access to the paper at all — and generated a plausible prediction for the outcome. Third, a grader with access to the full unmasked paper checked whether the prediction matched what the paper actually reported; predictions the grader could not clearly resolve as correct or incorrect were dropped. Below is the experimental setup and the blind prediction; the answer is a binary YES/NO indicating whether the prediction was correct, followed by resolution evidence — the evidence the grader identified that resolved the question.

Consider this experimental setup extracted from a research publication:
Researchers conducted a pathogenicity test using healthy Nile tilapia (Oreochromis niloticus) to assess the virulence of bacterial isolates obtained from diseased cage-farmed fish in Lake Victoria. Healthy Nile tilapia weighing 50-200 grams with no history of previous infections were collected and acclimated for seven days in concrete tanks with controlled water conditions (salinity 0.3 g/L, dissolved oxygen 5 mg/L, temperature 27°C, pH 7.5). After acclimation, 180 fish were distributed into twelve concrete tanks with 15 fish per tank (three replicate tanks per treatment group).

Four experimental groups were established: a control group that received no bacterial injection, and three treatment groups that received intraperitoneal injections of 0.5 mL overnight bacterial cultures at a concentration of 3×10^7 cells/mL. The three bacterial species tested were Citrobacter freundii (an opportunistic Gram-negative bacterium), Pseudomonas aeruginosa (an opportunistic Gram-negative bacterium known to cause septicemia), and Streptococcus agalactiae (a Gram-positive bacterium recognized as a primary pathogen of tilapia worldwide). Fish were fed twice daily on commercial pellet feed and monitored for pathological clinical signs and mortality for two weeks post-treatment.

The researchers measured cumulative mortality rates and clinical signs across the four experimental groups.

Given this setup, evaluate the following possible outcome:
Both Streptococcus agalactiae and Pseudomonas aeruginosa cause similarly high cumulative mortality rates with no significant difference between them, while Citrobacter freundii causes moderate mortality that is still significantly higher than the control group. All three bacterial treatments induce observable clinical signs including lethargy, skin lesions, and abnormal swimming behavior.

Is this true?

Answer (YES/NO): NO